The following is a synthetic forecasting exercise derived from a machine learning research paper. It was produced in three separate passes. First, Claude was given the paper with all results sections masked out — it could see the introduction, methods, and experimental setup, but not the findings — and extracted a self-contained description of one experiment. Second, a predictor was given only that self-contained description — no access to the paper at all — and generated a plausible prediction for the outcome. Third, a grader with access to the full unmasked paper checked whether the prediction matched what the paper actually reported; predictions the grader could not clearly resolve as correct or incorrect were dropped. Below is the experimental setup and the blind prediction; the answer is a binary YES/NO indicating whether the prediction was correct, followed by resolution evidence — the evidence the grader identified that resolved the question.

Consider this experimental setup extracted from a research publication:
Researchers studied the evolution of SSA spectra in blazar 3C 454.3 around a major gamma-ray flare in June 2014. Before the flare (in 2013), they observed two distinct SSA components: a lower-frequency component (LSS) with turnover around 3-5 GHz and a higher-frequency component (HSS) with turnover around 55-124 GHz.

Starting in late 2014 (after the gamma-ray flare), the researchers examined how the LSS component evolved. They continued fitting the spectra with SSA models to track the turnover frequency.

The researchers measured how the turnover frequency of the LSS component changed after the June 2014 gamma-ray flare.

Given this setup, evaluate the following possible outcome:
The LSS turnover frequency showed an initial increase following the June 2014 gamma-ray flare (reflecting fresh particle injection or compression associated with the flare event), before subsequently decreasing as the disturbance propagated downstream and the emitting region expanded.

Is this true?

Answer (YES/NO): NO